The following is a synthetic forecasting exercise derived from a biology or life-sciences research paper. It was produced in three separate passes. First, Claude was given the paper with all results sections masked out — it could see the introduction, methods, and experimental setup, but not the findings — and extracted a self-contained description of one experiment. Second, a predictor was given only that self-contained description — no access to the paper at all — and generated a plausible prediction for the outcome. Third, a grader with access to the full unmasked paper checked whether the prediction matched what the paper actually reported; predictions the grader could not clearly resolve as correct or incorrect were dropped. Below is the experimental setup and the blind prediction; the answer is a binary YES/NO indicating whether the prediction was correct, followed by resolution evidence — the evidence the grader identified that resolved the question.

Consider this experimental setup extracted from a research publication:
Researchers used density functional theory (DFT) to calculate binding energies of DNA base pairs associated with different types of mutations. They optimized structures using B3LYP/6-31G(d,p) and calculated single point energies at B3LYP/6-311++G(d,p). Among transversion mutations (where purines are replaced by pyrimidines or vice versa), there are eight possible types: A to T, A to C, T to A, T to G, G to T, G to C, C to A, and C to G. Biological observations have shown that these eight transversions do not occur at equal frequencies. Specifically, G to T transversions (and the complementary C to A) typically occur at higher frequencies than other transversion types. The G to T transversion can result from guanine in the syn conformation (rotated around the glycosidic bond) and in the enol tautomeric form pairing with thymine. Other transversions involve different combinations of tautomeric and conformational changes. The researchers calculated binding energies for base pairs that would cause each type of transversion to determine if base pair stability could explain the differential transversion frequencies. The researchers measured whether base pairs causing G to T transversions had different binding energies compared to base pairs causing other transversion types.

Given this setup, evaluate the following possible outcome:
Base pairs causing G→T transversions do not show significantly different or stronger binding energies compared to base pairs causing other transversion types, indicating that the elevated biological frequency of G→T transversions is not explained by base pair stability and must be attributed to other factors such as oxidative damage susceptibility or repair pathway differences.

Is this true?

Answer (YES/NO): YES